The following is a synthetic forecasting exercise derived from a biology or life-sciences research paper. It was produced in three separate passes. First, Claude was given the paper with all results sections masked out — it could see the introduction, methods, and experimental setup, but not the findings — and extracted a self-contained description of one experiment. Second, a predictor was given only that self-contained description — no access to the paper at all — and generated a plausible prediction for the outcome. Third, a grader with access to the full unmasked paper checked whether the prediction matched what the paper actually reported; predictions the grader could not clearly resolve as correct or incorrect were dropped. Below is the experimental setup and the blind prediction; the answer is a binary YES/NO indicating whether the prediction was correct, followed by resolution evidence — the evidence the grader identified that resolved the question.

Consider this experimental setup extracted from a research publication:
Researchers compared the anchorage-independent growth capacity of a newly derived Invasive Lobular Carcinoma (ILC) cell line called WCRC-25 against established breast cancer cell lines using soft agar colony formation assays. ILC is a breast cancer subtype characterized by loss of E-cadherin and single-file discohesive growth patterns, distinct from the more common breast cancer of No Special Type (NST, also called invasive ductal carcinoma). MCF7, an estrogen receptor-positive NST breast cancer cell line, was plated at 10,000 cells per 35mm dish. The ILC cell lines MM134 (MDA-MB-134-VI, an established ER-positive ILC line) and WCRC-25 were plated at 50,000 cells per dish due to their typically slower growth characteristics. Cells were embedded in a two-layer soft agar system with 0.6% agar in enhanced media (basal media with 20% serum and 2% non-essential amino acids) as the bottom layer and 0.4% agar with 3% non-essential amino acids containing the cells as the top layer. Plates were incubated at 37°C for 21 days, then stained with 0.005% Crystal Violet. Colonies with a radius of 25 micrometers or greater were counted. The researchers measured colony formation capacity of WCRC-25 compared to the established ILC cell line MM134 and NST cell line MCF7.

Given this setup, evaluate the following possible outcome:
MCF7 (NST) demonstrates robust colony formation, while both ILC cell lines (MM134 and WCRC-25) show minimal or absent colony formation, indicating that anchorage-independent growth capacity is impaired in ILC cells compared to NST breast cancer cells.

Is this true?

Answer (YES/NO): NO